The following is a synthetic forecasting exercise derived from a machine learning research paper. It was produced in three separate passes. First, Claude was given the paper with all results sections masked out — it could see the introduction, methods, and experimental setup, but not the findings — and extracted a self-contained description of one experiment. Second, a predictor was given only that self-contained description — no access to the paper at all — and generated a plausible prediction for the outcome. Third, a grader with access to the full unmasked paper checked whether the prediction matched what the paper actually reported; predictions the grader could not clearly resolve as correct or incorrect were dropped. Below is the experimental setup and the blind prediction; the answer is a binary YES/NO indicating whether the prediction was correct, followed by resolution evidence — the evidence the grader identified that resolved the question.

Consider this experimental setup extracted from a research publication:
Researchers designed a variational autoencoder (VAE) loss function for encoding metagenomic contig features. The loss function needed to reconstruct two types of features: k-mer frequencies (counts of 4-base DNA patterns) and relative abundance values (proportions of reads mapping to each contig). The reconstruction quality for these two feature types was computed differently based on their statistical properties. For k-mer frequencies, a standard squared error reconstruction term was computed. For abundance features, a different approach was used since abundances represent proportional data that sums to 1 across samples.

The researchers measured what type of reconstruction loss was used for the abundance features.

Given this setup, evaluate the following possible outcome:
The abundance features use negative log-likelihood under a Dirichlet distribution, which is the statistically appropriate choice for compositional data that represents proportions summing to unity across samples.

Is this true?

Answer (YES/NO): NO